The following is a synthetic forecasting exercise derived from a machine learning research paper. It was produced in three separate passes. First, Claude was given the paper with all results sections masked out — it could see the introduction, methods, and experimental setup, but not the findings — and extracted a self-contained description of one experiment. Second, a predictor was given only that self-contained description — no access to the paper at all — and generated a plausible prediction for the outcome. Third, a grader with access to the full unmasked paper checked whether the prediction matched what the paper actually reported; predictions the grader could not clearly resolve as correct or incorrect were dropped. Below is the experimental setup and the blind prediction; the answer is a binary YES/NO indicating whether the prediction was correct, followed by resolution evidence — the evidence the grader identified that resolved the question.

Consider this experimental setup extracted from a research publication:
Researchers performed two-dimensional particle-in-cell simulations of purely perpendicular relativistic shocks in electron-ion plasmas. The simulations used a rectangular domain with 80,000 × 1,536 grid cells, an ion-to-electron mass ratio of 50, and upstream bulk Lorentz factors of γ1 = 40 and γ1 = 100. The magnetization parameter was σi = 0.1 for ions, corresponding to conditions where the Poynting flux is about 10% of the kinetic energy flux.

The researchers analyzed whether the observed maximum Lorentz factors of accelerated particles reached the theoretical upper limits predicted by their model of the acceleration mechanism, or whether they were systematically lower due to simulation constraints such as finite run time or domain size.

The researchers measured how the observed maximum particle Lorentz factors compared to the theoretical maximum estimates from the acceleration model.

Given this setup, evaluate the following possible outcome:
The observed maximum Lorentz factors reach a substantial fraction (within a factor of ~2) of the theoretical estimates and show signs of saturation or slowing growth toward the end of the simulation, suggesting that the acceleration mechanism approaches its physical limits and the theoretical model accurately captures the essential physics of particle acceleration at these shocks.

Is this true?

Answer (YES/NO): NO